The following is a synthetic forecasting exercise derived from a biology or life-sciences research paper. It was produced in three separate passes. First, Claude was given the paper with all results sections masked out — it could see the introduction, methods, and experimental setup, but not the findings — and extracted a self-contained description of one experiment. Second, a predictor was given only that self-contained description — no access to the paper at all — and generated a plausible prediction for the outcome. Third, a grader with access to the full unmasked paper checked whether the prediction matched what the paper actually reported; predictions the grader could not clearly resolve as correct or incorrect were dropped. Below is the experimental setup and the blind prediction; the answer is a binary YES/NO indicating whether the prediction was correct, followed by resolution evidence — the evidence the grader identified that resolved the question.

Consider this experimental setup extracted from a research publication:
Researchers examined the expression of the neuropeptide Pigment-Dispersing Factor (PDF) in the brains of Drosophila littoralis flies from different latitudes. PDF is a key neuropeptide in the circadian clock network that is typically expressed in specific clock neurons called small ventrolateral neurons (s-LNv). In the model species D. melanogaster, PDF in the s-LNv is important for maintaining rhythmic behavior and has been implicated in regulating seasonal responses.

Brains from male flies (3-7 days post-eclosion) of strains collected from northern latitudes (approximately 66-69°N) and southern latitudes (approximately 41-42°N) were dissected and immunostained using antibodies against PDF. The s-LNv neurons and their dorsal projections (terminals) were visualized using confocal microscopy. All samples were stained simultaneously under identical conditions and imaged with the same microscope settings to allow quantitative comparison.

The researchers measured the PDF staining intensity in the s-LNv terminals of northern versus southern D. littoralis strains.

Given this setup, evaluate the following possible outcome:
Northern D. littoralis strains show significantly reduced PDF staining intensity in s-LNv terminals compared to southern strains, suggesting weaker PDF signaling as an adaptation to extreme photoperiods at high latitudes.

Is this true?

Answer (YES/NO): YES